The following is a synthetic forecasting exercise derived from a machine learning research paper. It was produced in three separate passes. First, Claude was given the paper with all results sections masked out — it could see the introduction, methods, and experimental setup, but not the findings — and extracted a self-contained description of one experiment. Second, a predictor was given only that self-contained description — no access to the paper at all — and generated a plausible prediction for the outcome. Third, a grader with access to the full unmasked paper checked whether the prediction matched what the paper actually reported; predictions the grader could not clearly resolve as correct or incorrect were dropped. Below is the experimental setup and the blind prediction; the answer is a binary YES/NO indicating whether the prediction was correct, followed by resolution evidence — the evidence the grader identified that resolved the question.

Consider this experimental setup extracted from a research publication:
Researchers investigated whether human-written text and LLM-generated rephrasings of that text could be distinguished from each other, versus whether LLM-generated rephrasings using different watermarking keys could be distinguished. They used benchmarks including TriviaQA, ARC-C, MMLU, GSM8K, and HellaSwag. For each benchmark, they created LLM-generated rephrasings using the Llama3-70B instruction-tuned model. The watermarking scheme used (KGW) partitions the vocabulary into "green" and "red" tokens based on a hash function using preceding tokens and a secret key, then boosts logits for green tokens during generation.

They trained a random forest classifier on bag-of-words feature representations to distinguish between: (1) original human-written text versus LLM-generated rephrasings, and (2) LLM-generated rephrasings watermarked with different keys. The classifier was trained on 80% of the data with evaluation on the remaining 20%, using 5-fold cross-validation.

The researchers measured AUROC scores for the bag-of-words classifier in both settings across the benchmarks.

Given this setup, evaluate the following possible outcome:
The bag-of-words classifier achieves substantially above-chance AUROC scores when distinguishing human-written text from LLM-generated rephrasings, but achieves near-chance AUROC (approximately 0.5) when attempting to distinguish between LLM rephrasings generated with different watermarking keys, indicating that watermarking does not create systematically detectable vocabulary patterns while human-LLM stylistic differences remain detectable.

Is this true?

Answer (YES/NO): YES